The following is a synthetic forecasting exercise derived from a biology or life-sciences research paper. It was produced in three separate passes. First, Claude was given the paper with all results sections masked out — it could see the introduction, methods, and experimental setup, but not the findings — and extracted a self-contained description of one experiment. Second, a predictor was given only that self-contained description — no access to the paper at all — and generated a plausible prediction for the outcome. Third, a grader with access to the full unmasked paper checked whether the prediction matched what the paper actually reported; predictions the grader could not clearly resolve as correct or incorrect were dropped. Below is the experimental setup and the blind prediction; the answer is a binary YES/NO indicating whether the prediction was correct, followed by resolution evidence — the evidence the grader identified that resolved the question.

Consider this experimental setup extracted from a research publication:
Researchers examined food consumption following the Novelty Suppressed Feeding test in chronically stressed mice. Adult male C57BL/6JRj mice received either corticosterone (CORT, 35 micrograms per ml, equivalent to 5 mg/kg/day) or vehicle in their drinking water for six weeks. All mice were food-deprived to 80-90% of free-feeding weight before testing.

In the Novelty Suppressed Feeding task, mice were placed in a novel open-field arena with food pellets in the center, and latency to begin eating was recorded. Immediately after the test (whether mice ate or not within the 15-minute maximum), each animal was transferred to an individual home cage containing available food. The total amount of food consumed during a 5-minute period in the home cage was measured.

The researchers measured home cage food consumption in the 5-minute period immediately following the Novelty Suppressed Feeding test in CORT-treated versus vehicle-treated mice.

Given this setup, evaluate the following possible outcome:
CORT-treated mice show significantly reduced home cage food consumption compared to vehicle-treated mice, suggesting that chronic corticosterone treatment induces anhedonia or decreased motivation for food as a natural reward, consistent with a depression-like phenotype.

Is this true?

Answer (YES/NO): NO